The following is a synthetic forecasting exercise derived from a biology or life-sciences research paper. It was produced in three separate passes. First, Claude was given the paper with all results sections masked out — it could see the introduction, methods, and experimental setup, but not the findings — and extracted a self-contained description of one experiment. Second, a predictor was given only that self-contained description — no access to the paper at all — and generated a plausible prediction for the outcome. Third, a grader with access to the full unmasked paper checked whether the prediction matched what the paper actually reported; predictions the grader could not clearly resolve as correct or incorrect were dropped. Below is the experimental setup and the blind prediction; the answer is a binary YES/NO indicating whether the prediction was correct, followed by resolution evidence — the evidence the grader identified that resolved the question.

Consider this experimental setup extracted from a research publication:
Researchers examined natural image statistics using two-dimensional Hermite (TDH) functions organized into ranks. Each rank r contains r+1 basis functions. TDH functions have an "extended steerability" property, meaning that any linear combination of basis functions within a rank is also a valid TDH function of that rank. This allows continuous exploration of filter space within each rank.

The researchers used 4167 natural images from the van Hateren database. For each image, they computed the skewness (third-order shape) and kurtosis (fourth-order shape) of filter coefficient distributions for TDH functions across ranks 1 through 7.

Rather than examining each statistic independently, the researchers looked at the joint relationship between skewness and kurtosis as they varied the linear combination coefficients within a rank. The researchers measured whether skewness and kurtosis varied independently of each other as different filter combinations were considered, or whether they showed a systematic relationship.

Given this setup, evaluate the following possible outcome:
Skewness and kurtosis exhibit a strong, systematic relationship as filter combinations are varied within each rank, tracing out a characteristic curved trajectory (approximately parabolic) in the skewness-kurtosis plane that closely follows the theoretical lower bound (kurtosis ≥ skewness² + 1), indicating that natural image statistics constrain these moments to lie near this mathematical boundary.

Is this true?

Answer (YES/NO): NO